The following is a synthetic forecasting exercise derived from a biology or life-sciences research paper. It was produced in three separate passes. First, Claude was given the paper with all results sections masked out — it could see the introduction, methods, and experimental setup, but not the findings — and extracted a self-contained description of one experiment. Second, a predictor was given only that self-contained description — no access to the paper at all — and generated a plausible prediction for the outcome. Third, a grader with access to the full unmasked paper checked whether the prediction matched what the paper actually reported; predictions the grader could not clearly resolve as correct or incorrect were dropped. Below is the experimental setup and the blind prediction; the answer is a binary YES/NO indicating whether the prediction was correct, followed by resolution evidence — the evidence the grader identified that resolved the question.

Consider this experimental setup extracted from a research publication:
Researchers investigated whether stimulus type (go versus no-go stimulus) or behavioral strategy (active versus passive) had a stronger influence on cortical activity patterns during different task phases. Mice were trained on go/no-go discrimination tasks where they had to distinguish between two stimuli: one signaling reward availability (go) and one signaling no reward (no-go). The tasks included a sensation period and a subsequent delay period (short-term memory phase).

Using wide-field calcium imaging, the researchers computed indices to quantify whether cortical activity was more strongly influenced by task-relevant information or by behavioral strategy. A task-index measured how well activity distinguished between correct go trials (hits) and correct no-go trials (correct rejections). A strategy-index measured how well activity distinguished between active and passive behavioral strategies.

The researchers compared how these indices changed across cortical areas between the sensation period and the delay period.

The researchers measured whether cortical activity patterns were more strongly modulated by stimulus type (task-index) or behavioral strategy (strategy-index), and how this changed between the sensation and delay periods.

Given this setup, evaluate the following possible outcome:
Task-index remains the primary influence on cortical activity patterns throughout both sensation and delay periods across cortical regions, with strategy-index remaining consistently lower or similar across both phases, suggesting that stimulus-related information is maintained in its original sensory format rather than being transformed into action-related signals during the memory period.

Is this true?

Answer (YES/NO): NO